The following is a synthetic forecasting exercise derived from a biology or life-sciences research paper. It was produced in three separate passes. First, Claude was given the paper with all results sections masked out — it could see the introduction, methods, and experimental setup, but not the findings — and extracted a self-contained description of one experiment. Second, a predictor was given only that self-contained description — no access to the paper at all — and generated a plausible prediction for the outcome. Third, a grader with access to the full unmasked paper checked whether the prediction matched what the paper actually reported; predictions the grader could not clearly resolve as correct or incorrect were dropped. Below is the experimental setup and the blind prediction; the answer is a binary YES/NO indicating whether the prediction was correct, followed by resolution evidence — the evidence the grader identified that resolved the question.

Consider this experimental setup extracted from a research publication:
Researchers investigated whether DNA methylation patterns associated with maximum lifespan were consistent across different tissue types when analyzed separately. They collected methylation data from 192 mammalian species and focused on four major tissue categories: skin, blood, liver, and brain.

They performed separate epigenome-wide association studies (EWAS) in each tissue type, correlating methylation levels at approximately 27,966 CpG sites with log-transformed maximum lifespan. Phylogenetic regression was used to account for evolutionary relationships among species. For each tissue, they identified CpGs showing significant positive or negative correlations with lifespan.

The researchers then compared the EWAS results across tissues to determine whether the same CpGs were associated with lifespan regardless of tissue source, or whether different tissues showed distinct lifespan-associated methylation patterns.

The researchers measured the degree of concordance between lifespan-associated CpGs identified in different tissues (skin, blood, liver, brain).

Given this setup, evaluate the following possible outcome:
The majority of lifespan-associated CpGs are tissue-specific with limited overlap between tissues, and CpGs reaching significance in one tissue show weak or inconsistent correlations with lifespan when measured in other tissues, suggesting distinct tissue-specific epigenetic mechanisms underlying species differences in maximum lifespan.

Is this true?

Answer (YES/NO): NO